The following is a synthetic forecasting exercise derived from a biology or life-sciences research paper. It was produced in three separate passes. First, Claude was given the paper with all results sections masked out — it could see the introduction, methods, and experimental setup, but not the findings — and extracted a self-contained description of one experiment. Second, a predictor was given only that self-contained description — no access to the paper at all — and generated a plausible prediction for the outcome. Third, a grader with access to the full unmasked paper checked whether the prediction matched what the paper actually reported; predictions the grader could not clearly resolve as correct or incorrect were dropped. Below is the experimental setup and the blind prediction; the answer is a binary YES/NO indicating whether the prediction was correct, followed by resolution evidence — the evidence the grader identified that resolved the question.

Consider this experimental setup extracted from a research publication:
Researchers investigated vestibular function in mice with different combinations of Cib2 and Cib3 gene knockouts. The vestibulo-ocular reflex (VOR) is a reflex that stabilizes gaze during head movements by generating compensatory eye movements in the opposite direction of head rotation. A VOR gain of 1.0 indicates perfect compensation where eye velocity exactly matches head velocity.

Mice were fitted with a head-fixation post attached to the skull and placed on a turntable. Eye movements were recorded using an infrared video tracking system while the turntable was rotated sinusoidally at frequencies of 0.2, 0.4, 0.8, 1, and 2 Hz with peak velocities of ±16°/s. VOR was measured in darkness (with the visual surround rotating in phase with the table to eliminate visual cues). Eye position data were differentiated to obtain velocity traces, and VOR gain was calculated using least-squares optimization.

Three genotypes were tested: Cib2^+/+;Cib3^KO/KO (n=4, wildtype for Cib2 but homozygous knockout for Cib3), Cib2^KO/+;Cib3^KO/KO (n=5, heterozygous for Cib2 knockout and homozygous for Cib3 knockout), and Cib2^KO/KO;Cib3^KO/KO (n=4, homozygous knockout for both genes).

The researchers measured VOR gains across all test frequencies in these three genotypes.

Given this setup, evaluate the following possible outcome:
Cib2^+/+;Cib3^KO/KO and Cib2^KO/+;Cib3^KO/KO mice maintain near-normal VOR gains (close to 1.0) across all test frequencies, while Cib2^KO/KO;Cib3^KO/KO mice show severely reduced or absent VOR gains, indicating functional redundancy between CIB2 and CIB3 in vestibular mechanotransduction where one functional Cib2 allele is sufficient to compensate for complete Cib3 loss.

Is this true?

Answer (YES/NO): NO